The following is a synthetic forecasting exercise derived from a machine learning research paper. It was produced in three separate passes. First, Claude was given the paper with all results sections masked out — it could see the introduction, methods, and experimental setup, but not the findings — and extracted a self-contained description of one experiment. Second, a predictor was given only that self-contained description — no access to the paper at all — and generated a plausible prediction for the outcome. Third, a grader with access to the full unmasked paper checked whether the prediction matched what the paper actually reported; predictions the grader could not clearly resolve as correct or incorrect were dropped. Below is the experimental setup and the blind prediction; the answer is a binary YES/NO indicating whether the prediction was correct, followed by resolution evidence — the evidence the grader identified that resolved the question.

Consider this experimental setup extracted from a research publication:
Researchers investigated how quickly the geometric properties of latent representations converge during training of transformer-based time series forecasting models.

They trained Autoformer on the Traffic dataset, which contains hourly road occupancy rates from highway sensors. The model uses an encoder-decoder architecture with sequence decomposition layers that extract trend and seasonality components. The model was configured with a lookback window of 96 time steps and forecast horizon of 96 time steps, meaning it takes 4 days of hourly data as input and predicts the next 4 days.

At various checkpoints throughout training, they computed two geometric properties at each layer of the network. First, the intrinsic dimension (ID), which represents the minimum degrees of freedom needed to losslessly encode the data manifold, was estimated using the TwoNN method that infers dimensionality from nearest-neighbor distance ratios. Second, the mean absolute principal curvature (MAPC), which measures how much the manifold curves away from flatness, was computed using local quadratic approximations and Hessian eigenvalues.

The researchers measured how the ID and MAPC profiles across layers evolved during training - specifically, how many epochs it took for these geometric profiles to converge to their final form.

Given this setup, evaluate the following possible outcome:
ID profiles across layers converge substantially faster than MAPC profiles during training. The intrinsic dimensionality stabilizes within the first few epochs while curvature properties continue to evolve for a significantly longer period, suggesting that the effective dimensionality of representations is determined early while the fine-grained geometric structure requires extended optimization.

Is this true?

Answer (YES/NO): NO